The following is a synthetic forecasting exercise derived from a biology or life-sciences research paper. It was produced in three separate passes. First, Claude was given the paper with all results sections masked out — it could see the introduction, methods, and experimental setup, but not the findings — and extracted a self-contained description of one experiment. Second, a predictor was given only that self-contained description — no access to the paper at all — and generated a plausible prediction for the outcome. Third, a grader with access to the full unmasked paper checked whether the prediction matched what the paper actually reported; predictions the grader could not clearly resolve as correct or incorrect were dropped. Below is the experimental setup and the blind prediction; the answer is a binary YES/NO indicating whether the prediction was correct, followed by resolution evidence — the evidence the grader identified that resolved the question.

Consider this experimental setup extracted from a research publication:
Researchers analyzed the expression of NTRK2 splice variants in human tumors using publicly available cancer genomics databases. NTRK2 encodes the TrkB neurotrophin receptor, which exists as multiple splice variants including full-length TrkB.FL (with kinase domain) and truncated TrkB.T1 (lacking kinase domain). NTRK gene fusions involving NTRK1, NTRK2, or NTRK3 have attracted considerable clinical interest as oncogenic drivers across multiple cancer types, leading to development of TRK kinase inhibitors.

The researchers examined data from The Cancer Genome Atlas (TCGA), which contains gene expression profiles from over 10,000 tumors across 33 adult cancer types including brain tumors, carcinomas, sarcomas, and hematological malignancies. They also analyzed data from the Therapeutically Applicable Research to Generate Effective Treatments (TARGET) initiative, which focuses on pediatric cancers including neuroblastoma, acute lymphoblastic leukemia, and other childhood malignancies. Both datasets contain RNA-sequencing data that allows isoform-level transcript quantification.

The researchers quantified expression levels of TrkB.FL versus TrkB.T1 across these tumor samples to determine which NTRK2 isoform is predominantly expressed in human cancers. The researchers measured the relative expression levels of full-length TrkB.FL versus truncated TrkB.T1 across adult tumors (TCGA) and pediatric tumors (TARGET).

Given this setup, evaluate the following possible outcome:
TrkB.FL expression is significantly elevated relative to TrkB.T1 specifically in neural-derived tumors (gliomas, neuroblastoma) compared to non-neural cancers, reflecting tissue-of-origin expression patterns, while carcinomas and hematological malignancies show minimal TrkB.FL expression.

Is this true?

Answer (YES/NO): NO